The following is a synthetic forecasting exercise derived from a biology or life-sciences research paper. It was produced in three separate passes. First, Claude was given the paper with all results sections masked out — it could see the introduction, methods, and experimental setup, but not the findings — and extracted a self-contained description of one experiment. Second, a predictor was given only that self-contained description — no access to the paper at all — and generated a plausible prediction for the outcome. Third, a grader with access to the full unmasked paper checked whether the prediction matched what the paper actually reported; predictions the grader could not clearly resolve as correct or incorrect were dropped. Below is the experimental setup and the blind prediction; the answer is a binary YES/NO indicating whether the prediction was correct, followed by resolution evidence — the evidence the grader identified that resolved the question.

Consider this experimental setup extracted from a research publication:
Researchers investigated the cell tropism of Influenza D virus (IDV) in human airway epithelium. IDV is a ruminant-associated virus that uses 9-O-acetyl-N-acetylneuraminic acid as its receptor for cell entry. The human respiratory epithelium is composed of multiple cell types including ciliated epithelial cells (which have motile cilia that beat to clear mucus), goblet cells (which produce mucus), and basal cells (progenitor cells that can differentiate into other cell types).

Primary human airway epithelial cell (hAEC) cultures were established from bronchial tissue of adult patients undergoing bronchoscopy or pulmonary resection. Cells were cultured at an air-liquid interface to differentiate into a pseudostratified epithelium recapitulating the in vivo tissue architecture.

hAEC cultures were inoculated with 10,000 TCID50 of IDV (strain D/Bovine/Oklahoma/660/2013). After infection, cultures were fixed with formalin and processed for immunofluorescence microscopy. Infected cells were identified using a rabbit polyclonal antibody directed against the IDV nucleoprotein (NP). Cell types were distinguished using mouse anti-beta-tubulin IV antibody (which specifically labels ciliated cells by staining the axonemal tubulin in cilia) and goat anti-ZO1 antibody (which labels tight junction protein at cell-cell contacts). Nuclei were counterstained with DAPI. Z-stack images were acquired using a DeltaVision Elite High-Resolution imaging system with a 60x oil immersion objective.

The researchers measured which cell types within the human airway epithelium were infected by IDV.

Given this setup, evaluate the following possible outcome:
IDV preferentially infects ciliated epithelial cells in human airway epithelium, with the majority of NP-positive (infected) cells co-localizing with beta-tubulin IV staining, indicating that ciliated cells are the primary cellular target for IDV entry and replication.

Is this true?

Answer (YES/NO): YES